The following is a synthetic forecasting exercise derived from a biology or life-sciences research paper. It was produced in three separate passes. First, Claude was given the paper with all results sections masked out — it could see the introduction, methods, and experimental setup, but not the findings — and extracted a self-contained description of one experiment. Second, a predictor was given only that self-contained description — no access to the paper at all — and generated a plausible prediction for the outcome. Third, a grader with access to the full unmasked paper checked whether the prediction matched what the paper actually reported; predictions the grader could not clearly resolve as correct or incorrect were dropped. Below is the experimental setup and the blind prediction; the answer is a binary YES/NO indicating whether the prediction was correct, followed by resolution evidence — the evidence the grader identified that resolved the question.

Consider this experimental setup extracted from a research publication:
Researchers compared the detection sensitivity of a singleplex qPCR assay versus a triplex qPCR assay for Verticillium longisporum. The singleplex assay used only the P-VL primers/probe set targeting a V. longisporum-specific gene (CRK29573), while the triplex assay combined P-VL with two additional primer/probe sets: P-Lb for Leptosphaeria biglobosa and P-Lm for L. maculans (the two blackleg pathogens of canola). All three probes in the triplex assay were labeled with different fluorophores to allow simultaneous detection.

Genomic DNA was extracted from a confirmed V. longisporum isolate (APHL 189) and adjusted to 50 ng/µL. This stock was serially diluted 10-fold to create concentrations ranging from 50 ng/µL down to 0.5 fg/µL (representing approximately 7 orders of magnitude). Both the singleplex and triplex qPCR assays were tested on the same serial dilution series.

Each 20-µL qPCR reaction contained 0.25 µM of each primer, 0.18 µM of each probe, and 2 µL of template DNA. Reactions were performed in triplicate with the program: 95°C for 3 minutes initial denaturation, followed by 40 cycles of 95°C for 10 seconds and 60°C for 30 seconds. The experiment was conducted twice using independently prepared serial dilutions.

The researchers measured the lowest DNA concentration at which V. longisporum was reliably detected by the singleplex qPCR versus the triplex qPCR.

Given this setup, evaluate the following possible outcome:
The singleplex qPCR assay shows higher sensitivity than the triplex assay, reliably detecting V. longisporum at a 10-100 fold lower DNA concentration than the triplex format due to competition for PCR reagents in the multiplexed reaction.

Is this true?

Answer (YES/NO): NO